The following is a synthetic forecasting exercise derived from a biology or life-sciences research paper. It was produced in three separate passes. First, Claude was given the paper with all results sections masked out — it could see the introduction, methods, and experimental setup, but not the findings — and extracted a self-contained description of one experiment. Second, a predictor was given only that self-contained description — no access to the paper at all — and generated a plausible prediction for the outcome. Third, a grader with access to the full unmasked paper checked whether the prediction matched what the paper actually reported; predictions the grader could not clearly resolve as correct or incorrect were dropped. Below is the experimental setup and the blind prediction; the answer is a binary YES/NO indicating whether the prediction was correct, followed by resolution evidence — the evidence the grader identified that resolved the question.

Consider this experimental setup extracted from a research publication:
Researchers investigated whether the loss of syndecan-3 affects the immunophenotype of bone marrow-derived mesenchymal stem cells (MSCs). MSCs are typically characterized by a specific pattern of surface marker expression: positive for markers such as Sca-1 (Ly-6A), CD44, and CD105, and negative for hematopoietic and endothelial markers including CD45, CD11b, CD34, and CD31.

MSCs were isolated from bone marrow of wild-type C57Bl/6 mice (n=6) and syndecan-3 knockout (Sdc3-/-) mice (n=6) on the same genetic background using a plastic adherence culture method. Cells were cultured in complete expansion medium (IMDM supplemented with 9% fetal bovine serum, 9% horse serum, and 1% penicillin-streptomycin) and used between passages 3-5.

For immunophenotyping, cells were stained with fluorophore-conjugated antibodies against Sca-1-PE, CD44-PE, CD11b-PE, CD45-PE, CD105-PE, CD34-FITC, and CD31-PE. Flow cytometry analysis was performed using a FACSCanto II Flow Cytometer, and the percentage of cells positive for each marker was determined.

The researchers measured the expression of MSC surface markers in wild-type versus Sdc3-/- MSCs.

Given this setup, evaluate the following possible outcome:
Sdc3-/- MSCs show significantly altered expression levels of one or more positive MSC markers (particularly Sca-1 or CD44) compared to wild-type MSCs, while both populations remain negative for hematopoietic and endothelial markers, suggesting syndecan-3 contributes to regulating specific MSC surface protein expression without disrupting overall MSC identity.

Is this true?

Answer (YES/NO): NO